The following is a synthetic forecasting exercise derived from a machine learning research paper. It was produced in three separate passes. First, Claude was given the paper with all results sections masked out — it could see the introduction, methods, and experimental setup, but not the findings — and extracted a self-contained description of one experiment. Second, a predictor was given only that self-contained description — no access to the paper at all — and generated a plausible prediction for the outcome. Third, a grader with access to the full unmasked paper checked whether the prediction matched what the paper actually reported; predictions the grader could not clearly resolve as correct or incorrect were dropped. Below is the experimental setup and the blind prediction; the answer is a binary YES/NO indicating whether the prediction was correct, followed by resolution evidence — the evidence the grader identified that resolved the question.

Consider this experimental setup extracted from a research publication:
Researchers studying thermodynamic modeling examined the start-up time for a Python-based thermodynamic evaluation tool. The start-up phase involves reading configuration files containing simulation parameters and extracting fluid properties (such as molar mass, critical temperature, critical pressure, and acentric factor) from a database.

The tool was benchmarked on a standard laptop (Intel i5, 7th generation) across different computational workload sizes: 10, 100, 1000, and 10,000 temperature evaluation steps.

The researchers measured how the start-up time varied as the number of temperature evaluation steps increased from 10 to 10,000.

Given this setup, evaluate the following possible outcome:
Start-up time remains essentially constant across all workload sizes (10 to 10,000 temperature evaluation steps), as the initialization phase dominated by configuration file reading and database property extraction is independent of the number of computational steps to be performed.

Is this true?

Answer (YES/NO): YES